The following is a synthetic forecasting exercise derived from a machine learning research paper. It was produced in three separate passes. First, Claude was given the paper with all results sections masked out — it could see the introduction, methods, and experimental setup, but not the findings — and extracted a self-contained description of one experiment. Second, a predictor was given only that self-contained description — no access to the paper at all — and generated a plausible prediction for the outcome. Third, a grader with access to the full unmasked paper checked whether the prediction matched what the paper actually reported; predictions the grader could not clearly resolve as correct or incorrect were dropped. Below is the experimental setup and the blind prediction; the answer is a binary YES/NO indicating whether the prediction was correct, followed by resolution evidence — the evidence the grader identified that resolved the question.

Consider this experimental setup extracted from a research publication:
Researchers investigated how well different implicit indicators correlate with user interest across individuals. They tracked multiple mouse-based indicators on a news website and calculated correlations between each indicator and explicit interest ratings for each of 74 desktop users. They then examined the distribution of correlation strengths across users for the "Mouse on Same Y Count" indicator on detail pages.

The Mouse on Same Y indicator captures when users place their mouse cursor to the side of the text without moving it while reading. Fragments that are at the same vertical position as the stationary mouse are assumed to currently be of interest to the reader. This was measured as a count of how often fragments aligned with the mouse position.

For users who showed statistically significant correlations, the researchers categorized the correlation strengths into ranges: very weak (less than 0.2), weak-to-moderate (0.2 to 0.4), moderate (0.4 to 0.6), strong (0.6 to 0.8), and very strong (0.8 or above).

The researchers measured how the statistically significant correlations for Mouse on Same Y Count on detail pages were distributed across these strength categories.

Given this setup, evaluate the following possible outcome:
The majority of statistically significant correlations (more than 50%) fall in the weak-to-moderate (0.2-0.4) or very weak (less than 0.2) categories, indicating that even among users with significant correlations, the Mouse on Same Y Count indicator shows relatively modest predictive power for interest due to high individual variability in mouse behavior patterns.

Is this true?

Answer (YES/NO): NO